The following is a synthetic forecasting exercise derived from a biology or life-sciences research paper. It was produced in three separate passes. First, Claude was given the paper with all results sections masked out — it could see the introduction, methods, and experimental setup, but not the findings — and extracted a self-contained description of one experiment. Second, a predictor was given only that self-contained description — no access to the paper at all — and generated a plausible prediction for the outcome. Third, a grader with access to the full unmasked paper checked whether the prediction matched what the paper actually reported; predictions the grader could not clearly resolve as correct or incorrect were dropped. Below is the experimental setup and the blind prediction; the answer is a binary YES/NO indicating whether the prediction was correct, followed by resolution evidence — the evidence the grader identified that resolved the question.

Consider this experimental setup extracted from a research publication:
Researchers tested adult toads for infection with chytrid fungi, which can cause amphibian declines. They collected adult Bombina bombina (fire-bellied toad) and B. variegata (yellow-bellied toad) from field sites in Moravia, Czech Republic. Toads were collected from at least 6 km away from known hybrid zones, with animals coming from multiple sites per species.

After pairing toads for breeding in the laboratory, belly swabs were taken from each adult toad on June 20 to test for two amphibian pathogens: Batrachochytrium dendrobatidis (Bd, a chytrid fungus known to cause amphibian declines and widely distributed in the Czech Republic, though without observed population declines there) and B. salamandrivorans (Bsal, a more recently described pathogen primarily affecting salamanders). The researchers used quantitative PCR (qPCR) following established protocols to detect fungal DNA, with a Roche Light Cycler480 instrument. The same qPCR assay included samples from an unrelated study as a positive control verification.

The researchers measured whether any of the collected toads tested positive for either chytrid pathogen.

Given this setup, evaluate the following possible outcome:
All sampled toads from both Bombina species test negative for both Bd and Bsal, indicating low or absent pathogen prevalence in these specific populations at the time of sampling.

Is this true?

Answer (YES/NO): YES